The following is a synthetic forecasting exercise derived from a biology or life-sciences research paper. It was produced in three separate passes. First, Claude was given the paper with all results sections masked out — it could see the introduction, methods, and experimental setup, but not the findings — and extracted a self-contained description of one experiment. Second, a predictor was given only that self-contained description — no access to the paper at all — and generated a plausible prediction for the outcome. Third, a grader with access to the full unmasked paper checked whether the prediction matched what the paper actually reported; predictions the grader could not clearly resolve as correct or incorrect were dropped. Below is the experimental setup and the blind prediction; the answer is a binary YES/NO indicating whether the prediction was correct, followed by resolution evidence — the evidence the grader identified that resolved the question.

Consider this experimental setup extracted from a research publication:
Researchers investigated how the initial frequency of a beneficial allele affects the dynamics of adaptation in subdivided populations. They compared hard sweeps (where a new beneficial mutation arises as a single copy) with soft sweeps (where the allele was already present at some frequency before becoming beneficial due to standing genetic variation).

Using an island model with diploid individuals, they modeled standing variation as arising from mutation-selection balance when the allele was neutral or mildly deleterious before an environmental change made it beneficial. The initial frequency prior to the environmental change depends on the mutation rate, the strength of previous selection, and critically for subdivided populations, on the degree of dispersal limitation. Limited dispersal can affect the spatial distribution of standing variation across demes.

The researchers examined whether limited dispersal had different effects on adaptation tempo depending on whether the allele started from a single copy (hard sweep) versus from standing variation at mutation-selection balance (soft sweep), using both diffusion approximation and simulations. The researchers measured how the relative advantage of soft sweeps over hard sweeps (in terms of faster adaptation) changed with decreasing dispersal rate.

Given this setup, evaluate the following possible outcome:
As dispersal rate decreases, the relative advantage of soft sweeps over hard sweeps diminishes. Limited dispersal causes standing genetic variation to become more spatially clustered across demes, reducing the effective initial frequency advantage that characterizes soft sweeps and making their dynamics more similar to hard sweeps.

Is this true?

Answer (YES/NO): NO